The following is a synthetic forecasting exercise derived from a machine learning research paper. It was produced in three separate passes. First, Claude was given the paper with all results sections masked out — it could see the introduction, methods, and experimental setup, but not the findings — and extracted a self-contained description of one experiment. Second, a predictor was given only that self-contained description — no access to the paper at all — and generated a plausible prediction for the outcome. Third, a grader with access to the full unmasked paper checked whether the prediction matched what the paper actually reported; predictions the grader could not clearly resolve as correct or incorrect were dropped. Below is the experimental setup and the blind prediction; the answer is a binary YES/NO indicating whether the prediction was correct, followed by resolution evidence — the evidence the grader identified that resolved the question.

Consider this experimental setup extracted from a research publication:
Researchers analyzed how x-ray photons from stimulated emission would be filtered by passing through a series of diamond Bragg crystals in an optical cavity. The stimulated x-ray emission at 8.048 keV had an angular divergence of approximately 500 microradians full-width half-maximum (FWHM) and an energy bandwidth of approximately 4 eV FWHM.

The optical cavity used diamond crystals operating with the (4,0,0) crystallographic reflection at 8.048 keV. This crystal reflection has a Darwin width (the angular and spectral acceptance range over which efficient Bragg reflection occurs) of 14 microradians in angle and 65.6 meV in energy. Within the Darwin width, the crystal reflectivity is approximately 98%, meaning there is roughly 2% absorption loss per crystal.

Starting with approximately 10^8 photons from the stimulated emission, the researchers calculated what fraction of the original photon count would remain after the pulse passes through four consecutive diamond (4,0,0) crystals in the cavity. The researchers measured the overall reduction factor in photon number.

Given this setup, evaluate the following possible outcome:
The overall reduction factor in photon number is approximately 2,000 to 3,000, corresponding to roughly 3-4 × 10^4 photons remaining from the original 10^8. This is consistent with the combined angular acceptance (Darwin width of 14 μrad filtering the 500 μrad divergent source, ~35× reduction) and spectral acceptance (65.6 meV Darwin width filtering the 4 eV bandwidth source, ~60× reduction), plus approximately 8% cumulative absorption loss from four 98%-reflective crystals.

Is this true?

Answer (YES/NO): NO